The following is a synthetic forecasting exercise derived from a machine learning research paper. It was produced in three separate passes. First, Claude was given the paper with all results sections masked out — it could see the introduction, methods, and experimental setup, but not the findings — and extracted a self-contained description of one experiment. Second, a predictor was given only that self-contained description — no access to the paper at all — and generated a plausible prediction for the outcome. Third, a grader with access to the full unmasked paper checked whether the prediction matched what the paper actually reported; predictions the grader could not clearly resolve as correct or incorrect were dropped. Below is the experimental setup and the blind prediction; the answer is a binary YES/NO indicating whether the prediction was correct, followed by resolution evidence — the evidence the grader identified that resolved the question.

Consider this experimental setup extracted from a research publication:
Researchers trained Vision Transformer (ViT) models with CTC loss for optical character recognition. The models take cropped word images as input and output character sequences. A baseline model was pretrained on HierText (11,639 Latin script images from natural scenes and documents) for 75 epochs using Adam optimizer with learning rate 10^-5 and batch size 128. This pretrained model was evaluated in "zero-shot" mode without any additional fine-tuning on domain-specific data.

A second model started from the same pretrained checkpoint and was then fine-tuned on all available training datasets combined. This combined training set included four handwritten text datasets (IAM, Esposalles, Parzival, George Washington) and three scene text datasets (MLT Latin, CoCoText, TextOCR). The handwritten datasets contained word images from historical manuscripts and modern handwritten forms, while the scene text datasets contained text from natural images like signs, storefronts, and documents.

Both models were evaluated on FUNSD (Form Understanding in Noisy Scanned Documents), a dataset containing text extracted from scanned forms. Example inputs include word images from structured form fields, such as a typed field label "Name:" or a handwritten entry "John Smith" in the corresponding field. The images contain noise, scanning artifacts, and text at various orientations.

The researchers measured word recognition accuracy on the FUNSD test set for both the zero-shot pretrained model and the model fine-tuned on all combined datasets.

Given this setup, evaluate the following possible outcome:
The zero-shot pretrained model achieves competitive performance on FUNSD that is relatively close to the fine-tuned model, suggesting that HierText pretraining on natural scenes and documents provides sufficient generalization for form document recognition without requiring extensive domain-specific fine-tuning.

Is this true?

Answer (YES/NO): NO